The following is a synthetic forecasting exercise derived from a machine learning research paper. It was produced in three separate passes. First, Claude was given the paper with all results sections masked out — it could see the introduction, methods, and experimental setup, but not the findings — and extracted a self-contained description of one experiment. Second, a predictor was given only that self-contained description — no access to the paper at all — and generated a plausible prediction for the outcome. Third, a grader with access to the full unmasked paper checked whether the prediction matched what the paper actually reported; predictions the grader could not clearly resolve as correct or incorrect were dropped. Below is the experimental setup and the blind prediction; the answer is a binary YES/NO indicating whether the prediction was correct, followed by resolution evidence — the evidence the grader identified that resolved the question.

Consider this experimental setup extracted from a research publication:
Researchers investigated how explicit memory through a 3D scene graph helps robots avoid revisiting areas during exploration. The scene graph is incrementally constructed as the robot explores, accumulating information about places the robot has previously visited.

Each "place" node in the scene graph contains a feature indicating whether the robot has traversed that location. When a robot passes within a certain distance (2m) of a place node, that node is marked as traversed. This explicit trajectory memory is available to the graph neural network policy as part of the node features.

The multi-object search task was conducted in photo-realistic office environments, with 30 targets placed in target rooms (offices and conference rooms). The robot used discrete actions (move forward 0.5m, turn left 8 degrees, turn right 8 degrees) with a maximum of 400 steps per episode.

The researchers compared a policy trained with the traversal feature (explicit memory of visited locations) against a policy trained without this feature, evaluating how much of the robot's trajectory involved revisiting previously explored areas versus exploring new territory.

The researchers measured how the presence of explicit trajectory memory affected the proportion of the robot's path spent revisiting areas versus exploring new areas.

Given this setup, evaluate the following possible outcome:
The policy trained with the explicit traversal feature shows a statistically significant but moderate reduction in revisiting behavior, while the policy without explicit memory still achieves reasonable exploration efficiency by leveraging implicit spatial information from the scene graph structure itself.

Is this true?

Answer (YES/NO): NO